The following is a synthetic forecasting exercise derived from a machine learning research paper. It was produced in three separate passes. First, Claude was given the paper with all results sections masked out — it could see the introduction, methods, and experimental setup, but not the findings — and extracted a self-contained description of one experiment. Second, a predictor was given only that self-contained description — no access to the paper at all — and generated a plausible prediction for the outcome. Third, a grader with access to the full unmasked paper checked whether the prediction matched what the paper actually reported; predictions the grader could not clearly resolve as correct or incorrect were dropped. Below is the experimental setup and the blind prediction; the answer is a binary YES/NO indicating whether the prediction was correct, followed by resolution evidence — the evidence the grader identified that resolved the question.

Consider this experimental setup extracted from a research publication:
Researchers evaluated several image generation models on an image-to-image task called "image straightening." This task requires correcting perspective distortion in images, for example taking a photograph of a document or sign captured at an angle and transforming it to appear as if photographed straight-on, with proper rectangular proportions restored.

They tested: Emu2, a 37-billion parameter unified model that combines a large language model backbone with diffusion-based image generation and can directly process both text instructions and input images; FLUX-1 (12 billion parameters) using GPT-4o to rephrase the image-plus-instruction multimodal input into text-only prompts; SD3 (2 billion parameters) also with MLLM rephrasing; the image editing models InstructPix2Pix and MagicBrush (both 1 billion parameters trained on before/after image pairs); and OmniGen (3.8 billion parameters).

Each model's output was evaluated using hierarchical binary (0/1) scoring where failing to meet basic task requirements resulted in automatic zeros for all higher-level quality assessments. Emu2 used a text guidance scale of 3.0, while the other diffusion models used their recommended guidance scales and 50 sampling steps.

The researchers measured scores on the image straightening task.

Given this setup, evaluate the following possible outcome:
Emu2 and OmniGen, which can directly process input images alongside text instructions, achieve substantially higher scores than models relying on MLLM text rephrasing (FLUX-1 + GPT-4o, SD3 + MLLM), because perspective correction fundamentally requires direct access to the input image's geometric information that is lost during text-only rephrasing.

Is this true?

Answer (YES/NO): NO